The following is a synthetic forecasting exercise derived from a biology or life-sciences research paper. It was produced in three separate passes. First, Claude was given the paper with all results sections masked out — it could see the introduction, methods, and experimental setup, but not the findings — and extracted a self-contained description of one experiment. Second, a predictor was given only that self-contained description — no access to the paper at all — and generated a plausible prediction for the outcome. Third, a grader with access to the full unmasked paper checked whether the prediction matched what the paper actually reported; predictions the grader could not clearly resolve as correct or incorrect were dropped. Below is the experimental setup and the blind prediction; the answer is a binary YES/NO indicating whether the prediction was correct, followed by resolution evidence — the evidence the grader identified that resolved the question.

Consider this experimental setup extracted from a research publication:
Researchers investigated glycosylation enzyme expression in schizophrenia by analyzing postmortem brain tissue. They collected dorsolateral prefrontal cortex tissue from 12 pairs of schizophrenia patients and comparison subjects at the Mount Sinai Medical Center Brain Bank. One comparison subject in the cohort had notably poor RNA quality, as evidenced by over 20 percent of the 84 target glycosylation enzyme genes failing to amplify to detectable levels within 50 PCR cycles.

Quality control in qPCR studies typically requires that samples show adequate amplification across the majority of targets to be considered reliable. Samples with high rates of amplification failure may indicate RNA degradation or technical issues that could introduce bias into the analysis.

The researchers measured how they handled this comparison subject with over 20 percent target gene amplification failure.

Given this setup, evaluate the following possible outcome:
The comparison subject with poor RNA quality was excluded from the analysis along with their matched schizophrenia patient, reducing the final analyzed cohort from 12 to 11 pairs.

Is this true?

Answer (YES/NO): YES